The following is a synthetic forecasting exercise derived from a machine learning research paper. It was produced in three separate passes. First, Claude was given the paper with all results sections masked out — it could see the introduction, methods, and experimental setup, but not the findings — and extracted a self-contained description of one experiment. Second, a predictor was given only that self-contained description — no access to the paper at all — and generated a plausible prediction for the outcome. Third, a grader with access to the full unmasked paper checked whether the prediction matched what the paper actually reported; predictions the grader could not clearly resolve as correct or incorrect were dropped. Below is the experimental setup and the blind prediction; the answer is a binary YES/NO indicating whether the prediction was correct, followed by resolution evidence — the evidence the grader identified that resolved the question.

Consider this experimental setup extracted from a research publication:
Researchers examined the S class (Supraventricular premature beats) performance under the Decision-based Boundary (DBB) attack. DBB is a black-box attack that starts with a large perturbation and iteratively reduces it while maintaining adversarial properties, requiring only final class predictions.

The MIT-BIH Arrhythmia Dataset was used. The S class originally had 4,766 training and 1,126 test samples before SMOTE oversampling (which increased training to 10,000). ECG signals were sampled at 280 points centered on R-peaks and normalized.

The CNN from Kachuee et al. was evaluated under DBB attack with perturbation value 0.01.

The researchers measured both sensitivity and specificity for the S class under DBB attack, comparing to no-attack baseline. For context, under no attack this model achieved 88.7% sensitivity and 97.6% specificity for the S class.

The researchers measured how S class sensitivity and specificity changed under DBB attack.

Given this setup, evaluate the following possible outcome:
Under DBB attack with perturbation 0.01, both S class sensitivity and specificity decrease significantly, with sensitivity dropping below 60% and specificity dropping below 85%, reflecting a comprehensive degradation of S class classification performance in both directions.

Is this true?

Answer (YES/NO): NO